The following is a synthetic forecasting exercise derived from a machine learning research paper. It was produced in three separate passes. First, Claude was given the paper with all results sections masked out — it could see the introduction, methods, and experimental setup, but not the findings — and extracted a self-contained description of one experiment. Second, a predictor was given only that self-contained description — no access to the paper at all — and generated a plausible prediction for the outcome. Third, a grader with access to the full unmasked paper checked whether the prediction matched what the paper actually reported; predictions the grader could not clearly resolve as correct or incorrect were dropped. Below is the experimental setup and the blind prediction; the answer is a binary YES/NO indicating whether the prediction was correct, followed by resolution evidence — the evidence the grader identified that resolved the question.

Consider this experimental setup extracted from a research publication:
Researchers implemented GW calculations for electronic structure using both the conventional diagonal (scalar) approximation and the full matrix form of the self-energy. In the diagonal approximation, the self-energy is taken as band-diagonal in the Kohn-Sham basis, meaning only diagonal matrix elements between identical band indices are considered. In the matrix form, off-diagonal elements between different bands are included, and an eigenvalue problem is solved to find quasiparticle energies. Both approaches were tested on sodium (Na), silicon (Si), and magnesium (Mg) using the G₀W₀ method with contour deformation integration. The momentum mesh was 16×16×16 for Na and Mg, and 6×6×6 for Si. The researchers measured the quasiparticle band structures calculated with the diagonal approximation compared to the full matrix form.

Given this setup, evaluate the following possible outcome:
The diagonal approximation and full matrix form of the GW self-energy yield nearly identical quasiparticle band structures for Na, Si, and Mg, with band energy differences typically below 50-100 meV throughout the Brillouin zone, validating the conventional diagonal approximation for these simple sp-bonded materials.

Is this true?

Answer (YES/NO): YES